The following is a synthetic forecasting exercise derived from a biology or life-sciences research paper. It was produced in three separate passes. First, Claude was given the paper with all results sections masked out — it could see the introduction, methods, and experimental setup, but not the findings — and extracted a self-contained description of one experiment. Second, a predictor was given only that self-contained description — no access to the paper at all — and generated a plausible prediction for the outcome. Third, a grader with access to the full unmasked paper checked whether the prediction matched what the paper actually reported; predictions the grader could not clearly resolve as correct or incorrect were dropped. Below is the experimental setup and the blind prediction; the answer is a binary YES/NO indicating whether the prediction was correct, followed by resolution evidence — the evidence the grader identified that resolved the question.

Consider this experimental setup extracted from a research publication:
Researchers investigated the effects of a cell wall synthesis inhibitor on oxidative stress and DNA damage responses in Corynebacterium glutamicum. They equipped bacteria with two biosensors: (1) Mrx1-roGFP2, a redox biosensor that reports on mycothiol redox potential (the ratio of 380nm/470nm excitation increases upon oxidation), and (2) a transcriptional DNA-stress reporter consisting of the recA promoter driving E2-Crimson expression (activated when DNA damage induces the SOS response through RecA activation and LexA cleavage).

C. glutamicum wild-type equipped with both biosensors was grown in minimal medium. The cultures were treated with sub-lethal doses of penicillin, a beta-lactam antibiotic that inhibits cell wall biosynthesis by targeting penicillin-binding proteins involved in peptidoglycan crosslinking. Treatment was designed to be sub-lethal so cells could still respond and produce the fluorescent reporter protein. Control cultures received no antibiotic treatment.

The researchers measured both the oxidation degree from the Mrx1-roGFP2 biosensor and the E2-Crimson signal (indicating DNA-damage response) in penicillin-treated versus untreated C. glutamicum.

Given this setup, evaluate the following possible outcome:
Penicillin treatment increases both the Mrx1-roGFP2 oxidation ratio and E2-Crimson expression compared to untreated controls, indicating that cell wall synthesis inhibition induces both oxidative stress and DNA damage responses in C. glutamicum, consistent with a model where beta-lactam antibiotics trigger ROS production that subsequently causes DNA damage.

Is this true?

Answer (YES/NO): YES